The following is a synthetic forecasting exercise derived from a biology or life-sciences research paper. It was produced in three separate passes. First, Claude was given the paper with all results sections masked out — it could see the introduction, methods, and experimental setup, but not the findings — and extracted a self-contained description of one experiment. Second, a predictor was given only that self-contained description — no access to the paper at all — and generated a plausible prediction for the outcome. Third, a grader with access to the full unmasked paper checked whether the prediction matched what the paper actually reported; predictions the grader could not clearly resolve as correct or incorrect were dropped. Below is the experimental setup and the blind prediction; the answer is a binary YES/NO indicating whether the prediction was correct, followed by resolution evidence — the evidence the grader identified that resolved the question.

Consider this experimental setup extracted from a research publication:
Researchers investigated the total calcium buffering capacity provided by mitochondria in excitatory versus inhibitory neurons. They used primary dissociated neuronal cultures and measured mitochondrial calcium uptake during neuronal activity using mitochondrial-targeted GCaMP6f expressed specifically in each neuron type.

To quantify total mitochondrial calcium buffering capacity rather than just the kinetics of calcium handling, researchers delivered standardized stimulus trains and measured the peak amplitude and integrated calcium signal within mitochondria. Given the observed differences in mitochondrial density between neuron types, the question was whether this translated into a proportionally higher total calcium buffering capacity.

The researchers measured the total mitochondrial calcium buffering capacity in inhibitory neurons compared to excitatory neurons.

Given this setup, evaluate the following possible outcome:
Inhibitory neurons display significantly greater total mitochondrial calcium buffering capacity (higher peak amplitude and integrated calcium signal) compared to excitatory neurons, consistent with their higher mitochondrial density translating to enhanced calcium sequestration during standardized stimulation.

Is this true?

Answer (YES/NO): YES